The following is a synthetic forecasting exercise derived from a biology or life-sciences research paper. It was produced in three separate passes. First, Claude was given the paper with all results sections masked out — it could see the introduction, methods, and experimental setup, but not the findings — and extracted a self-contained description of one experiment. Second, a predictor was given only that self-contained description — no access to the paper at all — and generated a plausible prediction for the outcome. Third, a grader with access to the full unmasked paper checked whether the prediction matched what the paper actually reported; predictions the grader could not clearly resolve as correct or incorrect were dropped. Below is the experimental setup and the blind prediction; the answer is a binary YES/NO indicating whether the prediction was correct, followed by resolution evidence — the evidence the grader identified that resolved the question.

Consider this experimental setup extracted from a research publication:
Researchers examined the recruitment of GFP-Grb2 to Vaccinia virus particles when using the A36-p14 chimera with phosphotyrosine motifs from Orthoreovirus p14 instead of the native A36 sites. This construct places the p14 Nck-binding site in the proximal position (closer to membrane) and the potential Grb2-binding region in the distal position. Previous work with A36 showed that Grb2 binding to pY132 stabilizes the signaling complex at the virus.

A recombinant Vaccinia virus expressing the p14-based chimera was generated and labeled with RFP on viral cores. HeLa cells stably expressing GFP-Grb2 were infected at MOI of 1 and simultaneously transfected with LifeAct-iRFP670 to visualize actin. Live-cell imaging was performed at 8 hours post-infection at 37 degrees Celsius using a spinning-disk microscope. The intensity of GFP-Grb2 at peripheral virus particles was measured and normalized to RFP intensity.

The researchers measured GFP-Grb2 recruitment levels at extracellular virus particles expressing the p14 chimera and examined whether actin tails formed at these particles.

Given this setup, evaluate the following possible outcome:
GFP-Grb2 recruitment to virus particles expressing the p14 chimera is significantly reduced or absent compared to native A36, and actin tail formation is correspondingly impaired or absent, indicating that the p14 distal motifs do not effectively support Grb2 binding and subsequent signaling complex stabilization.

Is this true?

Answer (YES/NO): NO